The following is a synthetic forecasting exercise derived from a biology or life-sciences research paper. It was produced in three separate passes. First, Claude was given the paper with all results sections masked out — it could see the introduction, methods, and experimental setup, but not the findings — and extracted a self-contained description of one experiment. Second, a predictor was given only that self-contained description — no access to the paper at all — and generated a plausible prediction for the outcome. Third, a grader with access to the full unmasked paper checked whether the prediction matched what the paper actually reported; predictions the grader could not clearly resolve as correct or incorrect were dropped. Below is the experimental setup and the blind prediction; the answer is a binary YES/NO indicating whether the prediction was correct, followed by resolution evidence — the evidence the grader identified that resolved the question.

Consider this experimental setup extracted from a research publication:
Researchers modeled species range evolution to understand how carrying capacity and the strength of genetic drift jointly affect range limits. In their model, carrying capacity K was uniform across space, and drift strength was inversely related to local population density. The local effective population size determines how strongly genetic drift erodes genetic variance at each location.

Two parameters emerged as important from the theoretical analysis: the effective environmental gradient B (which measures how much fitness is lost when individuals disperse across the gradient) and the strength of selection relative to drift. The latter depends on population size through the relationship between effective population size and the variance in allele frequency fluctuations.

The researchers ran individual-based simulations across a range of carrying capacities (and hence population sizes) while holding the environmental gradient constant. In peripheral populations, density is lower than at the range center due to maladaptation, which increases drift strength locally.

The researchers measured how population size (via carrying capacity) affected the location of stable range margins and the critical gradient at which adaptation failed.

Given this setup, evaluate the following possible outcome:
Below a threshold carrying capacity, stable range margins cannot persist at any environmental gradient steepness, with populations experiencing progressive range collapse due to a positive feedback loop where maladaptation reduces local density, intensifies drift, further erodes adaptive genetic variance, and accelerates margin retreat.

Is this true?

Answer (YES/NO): NO